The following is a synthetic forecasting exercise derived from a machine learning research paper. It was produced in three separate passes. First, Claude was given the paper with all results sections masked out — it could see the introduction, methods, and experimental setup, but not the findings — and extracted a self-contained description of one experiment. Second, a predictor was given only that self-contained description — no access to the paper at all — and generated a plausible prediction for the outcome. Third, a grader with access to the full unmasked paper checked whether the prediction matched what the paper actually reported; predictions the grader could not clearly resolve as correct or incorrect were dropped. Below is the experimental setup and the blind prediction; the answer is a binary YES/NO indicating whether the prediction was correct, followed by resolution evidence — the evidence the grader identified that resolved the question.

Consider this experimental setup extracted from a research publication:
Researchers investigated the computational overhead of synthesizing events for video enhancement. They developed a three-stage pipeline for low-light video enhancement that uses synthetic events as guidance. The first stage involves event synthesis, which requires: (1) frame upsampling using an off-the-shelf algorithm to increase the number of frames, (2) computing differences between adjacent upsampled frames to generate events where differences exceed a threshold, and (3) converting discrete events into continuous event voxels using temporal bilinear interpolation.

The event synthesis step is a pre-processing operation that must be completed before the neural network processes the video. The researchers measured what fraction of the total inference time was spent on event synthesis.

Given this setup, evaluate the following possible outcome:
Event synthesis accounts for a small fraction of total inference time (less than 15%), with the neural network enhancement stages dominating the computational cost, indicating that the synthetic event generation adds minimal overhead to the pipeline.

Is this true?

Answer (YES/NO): NO